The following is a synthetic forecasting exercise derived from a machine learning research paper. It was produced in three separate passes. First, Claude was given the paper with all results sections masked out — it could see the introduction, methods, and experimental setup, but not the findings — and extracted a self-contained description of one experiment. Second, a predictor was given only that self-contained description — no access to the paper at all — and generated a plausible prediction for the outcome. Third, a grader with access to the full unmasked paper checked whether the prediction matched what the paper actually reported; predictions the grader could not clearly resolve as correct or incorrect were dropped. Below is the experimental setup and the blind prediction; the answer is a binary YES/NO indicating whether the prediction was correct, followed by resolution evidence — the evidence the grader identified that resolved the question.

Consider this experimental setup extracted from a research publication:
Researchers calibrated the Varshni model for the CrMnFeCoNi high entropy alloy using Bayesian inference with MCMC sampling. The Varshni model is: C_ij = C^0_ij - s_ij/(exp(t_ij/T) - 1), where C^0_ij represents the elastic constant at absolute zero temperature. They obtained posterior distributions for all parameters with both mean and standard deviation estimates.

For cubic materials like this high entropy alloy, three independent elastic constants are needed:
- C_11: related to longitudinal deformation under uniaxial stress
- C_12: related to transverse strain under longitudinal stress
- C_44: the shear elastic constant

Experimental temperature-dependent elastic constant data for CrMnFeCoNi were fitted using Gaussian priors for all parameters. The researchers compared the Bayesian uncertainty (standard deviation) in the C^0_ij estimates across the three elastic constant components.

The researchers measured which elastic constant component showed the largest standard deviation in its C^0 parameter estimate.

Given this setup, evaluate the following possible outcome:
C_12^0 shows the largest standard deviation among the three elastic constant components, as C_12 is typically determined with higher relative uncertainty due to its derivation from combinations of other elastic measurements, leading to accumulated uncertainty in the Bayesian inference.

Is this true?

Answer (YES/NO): YES